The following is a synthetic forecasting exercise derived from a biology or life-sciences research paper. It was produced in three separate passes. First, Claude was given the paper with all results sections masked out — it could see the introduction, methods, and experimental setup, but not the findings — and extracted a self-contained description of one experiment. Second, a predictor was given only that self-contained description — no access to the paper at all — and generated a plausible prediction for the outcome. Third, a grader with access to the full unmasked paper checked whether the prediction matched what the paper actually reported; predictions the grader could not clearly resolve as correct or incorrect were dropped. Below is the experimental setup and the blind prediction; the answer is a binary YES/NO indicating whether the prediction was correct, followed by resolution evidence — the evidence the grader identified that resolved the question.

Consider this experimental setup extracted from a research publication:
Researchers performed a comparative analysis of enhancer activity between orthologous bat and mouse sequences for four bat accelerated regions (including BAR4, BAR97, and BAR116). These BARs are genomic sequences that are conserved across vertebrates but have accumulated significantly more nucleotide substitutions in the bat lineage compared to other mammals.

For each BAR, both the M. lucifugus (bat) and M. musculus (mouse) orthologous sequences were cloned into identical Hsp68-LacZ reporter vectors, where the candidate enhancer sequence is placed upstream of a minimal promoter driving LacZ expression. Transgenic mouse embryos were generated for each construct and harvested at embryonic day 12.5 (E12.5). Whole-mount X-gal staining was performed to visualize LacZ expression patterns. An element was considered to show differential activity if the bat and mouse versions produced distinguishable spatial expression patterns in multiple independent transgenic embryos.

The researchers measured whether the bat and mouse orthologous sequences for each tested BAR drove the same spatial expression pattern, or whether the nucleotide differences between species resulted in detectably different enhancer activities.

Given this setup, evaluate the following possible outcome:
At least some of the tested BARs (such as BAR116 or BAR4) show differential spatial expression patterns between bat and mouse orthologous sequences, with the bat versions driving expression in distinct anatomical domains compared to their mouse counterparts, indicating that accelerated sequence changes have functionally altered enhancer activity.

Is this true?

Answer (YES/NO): YES